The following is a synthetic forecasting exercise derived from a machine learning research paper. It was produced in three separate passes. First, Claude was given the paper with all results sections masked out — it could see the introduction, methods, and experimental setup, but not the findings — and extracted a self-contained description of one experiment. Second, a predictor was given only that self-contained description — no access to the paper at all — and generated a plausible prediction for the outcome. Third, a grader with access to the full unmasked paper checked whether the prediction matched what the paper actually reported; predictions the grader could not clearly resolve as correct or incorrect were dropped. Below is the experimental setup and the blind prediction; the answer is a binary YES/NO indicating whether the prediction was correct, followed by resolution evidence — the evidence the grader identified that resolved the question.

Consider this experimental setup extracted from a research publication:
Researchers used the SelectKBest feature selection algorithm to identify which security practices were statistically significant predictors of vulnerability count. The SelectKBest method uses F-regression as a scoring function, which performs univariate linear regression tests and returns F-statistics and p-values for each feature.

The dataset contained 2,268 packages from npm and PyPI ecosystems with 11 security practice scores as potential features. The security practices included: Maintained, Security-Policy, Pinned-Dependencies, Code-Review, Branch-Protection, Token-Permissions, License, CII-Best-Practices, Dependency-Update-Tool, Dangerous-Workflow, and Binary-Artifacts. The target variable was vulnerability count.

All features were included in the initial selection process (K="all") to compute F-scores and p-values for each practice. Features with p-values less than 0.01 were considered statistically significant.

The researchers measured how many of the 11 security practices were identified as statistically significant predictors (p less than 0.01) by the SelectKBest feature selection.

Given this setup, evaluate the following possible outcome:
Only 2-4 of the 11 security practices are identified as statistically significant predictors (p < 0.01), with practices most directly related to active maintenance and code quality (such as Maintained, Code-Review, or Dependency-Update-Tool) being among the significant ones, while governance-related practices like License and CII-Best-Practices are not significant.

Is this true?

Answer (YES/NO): NO